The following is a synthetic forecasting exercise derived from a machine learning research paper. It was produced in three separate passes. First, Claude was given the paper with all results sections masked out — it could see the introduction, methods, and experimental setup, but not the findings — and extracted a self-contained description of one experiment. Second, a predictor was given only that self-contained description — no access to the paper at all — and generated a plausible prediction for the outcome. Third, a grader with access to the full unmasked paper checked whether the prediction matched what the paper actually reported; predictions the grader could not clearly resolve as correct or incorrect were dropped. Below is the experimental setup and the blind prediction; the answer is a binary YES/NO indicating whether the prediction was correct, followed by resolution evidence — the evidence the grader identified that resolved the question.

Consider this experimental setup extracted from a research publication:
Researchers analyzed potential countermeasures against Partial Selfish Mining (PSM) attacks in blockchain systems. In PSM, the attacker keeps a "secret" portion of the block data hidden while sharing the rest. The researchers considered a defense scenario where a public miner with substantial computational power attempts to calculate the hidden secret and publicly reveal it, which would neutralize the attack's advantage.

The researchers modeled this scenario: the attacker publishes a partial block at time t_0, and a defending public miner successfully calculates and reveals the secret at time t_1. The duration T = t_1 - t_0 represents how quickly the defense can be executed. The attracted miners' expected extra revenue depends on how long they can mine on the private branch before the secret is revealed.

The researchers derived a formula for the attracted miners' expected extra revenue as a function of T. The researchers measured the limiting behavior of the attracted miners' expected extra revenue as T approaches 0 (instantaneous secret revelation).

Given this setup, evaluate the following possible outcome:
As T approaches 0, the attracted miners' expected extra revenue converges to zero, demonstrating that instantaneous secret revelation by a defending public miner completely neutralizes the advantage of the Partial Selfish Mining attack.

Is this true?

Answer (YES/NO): YES